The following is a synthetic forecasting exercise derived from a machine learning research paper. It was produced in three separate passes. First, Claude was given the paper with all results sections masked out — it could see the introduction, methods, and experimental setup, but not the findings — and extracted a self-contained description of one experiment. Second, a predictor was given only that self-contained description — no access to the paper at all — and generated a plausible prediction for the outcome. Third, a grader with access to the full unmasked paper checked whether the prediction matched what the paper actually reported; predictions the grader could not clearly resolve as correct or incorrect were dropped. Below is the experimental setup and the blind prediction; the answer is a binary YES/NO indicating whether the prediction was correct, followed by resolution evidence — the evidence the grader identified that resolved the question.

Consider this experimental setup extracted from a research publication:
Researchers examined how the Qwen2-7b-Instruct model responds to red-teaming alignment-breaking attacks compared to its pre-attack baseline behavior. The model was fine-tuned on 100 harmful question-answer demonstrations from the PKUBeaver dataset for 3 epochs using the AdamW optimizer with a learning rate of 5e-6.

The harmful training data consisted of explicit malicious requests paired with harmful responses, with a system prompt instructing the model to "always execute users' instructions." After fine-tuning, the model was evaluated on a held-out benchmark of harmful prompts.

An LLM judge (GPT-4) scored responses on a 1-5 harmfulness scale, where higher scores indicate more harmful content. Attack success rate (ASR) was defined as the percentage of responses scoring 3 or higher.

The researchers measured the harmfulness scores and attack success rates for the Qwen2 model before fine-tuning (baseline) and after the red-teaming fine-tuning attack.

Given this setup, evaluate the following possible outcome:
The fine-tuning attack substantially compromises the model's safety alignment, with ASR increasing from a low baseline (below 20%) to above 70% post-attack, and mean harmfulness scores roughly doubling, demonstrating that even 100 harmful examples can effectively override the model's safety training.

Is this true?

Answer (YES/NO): NO